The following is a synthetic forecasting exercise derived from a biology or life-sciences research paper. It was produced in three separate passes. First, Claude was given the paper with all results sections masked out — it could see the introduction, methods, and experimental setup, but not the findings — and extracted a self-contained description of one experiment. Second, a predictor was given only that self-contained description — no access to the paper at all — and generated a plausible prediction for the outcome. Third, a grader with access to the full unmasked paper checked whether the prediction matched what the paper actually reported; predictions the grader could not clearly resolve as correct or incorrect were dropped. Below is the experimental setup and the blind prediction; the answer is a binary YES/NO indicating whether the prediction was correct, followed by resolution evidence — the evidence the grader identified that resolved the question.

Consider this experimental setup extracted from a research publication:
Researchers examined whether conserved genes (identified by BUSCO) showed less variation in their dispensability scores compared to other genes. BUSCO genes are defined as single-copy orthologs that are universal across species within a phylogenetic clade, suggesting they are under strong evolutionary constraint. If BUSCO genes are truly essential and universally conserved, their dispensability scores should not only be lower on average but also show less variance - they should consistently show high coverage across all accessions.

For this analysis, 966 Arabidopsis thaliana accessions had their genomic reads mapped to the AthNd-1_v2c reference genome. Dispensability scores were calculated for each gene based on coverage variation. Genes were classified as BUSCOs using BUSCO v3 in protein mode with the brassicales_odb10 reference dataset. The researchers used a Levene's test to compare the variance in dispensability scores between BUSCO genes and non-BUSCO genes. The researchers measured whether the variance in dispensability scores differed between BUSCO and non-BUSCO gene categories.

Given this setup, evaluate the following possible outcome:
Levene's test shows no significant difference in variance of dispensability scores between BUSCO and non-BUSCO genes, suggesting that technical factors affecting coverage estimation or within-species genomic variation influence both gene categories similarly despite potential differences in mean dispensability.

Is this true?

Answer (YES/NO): NO